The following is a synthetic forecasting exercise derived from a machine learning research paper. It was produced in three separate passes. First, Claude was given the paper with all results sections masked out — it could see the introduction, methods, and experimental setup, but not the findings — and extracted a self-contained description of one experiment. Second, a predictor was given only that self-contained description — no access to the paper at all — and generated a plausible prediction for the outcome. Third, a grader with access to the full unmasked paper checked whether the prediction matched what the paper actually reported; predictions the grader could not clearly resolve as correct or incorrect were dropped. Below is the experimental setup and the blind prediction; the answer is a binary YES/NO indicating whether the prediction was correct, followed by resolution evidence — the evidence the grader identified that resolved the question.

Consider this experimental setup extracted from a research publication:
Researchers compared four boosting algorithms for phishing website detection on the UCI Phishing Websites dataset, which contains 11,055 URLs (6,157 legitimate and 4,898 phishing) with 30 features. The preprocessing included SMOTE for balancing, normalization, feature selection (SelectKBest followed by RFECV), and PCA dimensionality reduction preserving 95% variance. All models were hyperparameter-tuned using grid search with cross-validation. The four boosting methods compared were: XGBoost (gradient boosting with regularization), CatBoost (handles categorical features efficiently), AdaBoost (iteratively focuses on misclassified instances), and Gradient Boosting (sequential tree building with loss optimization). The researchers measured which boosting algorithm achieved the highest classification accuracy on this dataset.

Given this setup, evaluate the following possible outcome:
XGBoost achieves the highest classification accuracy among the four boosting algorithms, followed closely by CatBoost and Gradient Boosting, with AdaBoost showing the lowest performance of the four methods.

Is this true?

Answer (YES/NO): NO